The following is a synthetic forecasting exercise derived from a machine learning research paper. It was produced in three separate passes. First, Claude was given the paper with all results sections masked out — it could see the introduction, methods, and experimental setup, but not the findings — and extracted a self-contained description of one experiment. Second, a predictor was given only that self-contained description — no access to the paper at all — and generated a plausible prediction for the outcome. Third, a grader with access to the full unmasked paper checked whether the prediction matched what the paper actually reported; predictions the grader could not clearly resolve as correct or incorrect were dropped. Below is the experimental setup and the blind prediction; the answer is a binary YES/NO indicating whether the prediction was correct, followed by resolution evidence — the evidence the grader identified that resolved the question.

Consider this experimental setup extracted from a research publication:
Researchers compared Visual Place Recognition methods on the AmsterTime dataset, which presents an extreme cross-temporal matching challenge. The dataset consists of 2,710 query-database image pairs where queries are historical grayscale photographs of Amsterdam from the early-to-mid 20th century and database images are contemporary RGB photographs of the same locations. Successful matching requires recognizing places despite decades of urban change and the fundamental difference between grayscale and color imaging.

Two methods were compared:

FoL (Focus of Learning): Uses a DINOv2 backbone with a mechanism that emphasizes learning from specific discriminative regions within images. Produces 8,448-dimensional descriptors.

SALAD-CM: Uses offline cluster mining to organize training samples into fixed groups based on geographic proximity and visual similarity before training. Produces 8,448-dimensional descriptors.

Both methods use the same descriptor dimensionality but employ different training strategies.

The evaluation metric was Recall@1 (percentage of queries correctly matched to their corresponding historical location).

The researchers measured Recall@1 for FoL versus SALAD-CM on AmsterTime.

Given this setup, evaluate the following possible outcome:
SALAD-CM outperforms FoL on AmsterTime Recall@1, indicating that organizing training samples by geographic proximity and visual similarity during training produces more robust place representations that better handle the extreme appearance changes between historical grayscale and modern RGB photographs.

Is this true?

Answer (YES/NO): NO